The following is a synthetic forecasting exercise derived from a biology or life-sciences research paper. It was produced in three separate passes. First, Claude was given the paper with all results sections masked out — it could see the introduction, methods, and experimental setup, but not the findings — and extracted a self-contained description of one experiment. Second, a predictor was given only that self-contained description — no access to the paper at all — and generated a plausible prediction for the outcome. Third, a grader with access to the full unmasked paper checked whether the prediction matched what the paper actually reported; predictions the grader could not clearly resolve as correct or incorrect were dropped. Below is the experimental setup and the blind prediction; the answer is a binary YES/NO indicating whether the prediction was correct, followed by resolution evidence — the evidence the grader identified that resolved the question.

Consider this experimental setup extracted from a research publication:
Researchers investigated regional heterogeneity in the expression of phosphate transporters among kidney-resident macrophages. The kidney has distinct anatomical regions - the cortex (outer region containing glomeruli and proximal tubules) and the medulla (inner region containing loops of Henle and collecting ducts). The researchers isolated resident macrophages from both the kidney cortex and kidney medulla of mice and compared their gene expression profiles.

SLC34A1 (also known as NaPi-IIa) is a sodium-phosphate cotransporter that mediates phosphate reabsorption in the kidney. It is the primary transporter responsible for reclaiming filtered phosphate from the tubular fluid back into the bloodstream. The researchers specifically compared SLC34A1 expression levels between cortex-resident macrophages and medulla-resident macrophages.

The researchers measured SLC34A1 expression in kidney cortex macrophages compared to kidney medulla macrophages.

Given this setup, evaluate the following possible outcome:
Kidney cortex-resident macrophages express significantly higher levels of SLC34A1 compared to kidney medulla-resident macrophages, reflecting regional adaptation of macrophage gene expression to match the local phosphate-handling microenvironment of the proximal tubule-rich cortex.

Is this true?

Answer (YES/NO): YES